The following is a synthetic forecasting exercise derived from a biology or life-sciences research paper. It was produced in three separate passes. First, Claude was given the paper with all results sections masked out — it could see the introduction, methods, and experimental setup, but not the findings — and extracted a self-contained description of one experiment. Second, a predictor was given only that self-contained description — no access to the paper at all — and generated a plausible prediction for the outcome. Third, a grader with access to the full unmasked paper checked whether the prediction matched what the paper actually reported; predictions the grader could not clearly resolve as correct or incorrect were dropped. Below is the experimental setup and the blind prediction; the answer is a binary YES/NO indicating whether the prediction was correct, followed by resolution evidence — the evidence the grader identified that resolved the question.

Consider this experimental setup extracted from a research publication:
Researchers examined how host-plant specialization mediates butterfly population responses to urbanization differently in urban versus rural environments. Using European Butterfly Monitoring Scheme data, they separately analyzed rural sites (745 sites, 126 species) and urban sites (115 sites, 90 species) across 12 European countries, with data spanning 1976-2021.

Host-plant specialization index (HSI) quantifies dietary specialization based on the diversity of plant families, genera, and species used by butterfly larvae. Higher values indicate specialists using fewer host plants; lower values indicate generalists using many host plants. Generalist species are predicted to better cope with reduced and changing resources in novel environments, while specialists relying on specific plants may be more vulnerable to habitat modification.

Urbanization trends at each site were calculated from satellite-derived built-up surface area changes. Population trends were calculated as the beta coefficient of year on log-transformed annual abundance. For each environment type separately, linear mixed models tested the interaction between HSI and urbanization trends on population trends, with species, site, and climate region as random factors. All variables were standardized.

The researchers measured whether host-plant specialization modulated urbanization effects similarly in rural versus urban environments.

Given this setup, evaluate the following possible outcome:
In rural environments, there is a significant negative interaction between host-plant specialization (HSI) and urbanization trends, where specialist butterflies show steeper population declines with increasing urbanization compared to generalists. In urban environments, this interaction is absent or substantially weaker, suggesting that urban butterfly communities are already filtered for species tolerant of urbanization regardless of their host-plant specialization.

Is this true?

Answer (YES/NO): NO